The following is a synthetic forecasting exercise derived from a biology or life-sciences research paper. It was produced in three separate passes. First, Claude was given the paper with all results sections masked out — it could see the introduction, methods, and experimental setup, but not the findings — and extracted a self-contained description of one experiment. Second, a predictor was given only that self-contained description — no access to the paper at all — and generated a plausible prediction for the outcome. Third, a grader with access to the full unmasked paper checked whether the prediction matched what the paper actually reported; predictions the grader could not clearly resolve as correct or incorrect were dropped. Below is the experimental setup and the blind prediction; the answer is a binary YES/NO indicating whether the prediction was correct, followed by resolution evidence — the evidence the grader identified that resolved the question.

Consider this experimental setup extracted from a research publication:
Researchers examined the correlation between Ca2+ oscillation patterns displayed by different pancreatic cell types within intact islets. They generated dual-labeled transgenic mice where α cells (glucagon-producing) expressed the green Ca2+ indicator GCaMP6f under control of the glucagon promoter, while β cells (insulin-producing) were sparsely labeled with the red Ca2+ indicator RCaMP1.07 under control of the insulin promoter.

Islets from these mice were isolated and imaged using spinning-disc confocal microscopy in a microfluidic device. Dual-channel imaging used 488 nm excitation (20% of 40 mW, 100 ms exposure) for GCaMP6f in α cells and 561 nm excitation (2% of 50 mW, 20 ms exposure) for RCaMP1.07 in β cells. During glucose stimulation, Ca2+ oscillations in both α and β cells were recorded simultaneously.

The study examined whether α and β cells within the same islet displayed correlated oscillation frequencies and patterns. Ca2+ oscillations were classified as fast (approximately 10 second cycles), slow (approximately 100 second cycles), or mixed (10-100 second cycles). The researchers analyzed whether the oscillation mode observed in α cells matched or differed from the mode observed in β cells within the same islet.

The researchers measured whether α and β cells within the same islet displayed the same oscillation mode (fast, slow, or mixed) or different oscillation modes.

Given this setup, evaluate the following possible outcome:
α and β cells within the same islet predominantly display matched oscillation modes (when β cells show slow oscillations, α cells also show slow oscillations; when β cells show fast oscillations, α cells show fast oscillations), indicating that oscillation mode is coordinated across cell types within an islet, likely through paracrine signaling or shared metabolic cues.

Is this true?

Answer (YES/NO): YES